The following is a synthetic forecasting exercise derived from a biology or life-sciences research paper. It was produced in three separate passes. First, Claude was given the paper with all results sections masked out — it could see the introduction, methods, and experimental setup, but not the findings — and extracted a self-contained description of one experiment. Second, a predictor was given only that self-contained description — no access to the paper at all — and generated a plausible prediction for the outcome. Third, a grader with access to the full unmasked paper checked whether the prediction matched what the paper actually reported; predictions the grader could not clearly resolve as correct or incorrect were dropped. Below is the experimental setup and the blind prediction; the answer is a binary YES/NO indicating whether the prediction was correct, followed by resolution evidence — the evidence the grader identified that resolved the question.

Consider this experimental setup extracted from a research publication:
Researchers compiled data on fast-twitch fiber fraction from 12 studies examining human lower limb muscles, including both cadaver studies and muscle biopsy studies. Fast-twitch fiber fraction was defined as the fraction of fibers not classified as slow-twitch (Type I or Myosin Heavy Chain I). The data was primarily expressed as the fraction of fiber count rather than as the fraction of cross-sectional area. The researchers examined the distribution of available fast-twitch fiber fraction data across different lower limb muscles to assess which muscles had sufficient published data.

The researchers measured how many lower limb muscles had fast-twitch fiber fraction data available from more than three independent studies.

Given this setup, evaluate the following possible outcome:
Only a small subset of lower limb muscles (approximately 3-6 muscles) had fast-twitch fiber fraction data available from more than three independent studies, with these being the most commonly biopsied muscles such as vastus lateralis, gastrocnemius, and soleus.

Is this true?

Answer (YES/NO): YES